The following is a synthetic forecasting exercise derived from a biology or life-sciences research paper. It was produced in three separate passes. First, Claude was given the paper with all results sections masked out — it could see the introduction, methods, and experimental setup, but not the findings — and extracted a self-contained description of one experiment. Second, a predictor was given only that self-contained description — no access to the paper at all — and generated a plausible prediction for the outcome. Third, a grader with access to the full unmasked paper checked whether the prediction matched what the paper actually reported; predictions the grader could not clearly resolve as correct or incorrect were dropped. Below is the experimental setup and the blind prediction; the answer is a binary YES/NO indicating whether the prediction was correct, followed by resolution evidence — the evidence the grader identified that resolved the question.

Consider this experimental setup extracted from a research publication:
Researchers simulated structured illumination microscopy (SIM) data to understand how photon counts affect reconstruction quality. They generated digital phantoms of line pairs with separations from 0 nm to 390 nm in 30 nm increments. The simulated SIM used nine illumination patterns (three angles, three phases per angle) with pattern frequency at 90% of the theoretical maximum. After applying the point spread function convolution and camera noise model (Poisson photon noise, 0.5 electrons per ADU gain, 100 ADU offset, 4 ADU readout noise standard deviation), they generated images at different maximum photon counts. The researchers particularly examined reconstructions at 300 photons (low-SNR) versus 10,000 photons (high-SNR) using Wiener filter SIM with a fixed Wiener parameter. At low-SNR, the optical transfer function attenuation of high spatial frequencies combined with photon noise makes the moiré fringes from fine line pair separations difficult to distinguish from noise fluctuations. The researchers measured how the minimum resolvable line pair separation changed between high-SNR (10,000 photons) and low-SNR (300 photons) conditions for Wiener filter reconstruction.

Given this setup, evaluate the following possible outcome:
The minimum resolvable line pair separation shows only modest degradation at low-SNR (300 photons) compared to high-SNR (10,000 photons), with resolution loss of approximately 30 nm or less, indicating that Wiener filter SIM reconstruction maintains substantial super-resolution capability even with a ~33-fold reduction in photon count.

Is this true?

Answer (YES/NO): YES